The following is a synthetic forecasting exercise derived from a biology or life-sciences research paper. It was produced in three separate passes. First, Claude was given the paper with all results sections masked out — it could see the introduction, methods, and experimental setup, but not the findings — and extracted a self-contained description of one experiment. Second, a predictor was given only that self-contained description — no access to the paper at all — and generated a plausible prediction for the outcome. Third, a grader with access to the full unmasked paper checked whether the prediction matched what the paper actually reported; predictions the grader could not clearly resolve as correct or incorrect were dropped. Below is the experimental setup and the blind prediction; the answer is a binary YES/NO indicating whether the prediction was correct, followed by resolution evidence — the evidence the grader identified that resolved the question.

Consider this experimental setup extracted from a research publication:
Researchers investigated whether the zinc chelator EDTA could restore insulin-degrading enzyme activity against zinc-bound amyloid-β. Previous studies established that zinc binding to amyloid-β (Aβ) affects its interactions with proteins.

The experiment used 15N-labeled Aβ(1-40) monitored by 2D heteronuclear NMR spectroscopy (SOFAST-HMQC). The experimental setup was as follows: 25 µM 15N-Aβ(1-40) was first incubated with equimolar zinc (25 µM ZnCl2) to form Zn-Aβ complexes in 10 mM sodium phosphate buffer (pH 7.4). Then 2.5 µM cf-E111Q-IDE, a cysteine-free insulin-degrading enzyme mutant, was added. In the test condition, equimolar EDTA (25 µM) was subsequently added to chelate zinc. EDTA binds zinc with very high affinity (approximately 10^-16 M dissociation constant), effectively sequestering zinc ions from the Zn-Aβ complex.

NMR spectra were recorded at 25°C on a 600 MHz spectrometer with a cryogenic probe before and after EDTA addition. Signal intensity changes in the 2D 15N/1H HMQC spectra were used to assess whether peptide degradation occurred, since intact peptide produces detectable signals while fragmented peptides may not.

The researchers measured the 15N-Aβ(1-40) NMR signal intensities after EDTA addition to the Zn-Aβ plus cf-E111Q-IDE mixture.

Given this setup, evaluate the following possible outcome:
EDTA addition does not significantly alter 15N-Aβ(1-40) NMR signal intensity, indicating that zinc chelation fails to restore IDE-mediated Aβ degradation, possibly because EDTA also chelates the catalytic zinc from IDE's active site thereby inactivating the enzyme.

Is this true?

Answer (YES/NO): NO